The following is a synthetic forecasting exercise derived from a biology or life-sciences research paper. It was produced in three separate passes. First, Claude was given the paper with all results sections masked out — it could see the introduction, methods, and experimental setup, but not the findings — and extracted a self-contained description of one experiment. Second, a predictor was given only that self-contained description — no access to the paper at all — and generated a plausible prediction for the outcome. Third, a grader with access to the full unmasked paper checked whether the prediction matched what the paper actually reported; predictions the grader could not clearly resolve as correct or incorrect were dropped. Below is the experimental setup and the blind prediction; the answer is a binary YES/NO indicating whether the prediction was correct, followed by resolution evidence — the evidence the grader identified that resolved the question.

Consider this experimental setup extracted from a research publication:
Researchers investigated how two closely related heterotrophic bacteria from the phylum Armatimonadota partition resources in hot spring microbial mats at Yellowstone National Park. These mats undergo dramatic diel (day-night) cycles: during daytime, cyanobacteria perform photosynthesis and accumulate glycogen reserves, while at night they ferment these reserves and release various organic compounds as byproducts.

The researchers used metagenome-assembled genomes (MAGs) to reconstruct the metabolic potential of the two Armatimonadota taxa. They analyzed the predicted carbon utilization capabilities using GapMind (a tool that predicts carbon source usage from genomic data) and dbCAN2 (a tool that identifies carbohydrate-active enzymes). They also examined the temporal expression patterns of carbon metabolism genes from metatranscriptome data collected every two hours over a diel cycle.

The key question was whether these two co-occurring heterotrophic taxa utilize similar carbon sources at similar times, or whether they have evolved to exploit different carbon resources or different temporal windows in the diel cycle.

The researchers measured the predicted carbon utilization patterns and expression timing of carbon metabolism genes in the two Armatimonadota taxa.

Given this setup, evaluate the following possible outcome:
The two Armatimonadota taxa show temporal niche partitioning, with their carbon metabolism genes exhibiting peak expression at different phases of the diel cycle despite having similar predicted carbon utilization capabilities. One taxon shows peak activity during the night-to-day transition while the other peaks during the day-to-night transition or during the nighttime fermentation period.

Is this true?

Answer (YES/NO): NO